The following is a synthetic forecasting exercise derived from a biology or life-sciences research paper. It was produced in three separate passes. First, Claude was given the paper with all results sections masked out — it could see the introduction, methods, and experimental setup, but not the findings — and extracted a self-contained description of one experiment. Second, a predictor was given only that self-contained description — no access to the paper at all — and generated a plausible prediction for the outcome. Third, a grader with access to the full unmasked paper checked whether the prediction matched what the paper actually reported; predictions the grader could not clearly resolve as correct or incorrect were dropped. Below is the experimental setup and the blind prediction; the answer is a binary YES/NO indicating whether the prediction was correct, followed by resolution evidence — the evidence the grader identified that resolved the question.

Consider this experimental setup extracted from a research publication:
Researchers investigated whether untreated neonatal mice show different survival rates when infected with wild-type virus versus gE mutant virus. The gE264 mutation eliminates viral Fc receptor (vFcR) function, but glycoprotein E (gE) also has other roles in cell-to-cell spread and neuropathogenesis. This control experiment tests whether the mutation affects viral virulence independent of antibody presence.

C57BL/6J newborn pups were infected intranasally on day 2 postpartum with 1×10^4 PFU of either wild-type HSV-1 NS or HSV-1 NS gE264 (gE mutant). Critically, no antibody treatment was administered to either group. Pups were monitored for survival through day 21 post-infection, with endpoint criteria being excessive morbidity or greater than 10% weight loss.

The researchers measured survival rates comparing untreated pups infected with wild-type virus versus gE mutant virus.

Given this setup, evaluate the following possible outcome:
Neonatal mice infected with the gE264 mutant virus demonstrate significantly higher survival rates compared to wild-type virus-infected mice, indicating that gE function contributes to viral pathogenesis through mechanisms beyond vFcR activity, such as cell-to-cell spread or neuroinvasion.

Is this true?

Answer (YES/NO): NO